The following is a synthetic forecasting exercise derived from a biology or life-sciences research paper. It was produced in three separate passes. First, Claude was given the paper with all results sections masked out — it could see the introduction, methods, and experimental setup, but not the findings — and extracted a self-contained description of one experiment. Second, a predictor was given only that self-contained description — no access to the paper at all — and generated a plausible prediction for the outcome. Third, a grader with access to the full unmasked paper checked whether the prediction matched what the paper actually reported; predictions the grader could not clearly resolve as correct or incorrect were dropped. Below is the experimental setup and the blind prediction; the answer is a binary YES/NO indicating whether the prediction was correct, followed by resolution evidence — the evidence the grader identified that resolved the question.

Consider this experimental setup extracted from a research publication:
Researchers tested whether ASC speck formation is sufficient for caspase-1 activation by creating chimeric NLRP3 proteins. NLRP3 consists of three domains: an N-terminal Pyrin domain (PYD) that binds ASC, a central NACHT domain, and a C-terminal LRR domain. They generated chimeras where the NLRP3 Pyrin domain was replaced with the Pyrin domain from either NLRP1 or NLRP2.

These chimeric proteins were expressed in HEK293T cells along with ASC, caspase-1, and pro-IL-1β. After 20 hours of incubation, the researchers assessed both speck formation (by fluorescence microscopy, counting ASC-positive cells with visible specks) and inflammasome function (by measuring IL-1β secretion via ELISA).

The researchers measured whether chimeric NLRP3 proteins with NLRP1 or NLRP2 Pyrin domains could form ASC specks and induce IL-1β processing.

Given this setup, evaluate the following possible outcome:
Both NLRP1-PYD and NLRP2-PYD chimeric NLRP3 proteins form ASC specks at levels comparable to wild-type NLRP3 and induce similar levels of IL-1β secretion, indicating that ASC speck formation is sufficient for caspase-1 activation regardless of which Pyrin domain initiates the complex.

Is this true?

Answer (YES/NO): NO